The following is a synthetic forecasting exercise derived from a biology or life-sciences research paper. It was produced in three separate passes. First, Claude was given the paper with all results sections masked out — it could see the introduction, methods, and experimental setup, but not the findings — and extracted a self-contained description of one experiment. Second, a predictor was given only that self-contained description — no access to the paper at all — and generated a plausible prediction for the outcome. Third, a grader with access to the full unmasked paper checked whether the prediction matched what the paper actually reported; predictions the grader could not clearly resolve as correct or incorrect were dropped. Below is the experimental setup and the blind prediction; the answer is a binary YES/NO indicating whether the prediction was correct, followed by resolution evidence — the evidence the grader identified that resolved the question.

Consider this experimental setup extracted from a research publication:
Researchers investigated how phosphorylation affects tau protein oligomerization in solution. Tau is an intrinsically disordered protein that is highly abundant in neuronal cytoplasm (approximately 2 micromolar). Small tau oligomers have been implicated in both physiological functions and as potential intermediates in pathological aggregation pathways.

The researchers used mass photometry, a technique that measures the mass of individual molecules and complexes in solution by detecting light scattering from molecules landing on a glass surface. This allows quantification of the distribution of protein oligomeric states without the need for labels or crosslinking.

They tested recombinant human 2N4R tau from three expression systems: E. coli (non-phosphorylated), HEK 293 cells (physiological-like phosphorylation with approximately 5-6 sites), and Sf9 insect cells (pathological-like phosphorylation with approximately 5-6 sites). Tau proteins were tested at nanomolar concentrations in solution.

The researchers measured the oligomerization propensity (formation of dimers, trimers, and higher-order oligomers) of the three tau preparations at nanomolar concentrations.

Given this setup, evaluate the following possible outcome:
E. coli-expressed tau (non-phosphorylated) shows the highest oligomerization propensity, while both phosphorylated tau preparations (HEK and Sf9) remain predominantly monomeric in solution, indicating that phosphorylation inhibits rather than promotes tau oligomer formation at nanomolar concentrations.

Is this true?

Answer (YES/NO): NO